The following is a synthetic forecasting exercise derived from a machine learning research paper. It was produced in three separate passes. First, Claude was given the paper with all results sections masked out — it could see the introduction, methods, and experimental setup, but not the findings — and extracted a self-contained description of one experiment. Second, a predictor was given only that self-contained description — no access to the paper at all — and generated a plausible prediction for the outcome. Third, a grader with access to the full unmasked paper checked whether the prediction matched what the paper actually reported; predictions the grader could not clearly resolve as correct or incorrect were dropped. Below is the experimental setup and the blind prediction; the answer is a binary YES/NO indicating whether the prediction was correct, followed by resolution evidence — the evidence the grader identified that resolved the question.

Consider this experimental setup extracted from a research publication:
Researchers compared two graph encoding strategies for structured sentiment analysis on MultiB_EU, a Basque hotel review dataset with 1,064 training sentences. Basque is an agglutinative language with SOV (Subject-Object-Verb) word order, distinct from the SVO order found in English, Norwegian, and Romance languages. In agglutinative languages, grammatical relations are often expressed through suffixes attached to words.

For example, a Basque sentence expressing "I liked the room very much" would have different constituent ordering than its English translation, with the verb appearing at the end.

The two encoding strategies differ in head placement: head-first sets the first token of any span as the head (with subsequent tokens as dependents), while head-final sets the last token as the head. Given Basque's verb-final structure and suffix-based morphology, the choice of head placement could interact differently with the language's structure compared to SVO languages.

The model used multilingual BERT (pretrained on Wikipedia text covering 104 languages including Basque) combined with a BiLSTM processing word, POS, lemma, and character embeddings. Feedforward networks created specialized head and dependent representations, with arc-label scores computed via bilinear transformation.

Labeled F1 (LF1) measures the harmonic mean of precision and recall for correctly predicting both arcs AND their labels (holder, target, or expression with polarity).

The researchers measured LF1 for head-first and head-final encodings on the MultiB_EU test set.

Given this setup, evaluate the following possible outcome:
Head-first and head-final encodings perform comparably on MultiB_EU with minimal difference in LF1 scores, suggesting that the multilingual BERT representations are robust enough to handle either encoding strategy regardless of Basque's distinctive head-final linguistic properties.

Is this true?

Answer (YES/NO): NO